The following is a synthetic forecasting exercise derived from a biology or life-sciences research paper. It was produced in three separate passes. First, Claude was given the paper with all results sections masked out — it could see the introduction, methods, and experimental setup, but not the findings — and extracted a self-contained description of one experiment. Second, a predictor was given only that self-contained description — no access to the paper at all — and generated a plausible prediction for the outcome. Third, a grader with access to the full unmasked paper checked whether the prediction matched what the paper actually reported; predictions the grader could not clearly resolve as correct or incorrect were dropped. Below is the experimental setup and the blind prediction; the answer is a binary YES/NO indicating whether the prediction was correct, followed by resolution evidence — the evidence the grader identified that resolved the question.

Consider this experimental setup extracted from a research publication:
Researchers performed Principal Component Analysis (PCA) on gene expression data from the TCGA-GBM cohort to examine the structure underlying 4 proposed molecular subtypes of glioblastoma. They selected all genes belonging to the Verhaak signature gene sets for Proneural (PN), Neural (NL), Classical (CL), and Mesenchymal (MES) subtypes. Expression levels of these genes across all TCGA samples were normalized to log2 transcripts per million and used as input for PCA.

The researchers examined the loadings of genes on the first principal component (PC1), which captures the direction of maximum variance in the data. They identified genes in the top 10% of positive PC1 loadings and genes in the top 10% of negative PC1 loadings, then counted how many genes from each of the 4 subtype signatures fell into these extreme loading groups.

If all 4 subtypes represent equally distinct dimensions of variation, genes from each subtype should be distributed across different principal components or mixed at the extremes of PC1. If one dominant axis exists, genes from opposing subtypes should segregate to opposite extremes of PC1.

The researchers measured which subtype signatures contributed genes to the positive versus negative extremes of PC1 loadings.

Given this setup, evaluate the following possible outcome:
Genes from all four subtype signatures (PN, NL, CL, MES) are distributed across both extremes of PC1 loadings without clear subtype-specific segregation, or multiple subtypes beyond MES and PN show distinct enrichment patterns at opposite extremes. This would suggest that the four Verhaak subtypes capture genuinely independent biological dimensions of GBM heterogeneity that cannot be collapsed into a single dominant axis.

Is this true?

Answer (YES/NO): NO